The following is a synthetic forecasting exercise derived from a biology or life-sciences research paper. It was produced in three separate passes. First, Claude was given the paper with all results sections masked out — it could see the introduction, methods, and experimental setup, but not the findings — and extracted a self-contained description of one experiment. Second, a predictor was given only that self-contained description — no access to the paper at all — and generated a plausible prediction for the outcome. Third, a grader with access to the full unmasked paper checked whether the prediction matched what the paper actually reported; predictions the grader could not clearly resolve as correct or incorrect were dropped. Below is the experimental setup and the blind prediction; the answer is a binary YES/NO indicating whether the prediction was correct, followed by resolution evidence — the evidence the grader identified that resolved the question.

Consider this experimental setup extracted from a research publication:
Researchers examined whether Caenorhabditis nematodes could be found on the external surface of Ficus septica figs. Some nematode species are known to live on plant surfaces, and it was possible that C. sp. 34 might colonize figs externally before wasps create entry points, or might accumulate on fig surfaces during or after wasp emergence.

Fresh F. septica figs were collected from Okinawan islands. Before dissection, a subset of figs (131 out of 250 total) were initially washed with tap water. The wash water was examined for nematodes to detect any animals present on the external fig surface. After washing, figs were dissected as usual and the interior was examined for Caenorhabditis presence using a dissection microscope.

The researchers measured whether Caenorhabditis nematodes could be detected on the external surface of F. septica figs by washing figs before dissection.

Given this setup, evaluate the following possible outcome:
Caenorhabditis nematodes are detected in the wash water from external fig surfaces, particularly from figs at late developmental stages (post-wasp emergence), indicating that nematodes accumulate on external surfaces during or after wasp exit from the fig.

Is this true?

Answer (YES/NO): NO